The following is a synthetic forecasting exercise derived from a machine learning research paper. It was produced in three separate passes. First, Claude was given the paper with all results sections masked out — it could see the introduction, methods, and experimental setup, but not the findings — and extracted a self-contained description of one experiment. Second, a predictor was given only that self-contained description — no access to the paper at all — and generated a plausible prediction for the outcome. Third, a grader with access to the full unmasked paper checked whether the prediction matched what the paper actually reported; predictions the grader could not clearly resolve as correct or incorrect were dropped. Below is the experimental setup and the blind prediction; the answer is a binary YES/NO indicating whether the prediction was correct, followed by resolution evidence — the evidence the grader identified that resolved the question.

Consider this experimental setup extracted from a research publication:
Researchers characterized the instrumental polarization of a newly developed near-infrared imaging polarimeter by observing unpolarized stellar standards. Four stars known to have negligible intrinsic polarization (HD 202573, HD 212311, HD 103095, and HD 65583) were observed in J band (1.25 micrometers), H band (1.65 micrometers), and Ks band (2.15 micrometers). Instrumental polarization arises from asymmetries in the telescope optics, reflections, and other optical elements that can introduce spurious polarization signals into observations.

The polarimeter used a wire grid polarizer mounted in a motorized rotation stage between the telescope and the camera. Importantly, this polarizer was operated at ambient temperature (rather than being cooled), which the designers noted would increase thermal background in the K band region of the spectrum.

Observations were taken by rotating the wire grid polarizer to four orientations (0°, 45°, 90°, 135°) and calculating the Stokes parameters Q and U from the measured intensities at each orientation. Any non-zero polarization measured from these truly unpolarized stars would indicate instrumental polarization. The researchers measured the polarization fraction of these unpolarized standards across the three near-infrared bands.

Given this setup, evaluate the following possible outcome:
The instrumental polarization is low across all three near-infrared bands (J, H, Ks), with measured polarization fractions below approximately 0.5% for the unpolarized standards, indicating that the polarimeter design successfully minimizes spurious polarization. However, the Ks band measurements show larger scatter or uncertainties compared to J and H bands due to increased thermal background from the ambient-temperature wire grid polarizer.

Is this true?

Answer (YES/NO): NO